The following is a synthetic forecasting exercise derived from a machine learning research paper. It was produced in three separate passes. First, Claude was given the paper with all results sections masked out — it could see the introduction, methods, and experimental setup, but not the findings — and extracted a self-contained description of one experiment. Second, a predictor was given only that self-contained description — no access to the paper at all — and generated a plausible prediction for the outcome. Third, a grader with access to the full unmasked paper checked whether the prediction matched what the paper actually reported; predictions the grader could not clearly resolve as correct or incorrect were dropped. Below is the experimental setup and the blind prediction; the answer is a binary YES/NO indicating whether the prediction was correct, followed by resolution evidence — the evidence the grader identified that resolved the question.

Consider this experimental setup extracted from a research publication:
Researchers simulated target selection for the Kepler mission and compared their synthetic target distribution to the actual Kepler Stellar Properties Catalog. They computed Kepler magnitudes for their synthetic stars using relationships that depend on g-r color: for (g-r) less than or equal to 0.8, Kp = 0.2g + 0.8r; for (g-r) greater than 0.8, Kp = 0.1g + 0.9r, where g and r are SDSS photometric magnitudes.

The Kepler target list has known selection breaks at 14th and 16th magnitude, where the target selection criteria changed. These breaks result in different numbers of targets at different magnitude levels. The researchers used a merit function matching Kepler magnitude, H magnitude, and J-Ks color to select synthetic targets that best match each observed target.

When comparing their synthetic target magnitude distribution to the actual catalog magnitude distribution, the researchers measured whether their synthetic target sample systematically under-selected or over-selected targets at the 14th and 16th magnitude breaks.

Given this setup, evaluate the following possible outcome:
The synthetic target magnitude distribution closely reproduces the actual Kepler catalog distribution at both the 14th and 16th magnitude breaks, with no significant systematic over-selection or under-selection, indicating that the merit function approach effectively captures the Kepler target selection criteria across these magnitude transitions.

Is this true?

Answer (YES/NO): NO